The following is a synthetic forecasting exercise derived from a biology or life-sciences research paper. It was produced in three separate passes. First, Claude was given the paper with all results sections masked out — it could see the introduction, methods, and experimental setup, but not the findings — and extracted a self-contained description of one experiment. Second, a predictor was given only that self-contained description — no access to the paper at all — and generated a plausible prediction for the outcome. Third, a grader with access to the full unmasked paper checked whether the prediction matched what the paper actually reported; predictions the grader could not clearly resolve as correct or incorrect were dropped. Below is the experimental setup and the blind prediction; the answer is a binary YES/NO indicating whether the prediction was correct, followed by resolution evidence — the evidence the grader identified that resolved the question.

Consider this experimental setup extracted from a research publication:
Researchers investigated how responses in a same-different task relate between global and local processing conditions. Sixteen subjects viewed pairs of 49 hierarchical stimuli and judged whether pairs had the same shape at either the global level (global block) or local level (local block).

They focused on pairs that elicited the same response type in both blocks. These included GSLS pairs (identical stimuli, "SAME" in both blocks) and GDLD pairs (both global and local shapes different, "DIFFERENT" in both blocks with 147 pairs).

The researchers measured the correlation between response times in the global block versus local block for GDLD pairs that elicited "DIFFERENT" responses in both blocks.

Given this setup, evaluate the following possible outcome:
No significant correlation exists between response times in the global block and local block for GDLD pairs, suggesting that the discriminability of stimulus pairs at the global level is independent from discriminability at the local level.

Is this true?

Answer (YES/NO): NO